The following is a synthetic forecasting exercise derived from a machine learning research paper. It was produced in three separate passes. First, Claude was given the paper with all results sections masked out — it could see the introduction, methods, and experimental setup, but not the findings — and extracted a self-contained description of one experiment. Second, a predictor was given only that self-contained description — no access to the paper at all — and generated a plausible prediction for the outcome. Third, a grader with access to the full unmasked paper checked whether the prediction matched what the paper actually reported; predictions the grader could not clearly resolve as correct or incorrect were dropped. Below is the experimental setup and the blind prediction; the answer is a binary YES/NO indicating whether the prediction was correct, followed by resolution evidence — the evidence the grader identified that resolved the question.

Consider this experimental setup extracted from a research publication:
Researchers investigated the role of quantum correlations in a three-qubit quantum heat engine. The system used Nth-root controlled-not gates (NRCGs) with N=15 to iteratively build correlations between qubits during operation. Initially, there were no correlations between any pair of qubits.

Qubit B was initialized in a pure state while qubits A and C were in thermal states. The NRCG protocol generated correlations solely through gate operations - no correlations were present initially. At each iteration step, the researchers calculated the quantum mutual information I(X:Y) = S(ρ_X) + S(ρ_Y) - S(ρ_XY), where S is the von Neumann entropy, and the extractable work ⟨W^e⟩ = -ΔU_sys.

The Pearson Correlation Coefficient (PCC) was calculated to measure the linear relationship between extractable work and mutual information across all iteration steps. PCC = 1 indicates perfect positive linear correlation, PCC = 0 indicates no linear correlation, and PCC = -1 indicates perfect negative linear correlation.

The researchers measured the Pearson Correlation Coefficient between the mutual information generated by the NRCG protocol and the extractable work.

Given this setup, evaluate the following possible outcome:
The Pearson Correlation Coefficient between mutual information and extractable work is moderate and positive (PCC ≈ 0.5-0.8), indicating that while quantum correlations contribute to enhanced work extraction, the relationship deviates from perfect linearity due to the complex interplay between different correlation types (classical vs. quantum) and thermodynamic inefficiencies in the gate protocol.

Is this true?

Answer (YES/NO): NO